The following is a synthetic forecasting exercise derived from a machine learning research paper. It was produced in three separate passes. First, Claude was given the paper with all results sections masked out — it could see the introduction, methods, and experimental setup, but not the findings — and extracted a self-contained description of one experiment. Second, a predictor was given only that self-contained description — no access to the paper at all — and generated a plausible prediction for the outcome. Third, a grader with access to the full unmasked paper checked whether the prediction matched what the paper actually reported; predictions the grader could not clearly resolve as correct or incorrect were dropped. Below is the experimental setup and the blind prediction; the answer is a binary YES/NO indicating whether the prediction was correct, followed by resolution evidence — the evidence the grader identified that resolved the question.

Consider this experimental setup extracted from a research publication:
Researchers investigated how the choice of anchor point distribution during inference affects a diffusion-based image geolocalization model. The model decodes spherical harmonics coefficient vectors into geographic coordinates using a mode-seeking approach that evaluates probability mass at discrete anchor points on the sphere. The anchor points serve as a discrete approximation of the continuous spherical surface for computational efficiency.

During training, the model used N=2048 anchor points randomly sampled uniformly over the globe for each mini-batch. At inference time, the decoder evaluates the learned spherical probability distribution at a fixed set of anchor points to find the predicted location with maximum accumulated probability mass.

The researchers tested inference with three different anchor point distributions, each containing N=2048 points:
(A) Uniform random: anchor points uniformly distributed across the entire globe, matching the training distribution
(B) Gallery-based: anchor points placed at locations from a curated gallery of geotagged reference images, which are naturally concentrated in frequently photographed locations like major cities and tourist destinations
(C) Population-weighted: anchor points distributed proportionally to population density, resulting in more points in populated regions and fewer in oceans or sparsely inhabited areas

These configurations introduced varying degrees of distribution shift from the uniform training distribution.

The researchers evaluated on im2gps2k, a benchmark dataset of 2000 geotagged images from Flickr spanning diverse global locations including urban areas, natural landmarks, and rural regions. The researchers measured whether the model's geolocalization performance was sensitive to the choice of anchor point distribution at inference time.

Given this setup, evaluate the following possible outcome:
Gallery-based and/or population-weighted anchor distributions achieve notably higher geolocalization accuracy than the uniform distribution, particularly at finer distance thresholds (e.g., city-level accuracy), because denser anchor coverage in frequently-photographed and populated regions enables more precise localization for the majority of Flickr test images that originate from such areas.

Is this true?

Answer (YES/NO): YES